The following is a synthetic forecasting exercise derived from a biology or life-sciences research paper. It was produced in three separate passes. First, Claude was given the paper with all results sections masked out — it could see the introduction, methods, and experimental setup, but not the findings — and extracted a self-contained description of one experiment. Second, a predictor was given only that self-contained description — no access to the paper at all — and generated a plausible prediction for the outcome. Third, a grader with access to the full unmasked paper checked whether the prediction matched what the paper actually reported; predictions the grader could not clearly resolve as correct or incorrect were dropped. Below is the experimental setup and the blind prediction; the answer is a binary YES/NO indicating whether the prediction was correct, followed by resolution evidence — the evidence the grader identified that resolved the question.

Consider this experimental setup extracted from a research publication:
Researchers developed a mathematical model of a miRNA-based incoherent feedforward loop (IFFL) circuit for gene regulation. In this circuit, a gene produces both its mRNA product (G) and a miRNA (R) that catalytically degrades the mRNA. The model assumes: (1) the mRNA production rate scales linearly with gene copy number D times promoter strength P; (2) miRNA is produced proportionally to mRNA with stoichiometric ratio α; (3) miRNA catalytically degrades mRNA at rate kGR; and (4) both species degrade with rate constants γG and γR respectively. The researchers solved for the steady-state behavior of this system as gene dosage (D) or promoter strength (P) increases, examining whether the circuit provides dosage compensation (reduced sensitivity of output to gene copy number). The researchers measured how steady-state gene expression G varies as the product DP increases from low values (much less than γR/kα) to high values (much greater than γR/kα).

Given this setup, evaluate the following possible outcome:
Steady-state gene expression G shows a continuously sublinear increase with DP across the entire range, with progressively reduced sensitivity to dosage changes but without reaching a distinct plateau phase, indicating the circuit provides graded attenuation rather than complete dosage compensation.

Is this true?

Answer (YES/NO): NO